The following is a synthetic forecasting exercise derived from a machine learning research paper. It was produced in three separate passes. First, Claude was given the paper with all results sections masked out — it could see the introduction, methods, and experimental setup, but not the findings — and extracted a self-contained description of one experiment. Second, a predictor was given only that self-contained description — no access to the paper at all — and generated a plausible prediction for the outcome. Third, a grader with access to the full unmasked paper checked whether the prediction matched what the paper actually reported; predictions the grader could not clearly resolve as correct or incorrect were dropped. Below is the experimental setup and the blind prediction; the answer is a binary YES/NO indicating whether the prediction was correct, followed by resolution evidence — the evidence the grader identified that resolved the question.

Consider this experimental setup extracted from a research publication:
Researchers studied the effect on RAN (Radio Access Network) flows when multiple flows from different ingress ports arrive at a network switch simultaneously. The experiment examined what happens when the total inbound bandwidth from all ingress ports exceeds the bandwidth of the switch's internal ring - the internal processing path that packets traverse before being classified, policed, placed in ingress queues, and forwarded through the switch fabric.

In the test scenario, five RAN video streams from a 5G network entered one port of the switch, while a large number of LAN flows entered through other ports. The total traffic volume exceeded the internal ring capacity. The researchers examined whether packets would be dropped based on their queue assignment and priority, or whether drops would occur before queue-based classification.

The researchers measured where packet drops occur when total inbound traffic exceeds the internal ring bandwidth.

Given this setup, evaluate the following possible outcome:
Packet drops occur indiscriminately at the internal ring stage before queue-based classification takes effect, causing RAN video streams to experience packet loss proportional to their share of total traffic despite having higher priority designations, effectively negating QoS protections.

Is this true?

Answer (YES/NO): YES